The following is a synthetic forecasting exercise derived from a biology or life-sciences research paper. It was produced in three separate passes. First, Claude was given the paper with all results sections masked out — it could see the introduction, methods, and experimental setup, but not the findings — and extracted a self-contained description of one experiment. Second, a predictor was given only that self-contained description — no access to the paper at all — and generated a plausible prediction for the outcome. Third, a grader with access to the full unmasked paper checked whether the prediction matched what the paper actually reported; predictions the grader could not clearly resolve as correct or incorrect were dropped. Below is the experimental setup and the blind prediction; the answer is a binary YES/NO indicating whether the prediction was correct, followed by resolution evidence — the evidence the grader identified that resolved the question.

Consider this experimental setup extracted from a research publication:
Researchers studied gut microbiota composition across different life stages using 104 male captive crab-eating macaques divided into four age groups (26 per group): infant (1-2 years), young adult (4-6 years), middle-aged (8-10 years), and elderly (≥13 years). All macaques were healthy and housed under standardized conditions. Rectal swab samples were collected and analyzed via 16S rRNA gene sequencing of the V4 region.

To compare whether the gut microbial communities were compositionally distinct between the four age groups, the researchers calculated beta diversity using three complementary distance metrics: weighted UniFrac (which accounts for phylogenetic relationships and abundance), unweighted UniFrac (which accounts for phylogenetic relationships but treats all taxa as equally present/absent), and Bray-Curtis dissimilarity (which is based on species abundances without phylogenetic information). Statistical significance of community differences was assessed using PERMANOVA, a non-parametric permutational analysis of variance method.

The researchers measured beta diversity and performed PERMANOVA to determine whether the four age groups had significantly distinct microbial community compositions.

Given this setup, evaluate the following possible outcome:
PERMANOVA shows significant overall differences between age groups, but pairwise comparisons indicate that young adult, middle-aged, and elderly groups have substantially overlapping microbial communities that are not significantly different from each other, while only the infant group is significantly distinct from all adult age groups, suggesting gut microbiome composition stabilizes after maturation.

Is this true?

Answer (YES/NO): NO